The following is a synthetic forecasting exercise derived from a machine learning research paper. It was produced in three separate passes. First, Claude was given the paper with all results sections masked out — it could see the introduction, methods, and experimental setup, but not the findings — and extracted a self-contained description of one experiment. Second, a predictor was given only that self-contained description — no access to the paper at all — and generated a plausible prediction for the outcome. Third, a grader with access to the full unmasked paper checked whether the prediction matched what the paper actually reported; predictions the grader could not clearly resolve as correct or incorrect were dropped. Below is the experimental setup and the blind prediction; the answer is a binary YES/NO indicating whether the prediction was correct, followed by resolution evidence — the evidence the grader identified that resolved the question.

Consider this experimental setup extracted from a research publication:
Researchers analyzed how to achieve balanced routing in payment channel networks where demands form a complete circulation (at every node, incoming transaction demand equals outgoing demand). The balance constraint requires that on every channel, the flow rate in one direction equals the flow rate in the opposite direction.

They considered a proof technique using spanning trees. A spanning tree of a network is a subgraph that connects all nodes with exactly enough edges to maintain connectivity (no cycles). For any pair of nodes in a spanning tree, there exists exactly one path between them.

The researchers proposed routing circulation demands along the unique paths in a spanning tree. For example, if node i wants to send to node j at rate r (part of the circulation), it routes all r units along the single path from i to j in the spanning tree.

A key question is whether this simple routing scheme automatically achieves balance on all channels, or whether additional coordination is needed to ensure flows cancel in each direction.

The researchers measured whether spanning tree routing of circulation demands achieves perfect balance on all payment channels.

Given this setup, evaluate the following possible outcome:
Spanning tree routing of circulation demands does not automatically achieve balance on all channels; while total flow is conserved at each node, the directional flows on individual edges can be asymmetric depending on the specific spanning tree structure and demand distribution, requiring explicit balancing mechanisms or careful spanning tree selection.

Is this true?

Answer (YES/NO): NO